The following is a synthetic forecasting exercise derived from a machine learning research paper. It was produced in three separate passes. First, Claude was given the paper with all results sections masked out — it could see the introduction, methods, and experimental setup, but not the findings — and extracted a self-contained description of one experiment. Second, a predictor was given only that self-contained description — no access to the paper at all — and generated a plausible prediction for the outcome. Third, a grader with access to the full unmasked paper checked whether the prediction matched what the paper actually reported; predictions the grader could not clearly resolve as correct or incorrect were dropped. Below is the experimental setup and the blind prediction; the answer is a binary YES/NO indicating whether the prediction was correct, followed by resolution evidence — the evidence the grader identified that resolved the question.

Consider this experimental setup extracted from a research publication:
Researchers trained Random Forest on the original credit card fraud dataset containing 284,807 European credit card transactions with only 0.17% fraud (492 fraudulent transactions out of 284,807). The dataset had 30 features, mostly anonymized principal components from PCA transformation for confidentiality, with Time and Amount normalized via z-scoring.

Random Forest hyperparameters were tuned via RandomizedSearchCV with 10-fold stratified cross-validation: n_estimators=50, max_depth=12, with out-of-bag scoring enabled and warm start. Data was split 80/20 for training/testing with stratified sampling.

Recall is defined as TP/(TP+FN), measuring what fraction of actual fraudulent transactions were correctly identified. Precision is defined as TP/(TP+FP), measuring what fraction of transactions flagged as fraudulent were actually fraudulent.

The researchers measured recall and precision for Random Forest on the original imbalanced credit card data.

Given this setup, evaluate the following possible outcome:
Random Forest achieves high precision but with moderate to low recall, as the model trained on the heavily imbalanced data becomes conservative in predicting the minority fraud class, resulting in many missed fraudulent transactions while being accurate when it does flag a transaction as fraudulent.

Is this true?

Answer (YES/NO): YES